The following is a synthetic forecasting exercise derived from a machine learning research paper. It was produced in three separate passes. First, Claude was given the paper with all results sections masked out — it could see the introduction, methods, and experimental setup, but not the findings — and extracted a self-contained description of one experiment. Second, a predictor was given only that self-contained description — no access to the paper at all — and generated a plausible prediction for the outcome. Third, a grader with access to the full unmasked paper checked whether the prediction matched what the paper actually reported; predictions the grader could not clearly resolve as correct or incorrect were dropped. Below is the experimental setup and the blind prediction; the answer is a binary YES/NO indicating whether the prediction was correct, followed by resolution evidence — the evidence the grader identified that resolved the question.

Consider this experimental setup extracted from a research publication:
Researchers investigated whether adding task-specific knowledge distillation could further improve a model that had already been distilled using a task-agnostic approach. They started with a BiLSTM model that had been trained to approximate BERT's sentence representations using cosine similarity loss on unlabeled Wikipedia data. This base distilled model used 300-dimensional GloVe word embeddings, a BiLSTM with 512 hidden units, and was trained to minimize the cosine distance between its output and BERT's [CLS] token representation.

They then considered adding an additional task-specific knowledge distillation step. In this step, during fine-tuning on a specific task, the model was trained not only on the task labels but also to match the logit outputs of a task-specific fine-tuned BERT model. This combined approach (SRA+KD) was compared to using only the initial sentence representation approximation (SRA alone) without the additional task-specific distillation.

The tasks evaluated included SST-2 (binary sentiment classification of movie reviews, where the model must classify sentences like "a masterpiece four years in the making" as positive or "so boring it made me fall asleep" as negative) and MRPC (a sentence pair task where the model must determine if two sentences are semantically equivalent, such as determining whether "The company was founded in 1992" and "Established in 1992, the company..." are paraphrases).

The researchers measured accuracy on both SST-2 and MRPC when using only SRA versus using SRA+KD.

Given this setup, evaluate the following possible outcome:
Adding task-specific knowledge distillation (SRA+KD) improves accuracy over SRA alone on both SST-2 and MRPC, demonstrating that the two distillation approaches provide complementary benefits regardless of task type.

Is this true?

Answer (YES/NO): NO